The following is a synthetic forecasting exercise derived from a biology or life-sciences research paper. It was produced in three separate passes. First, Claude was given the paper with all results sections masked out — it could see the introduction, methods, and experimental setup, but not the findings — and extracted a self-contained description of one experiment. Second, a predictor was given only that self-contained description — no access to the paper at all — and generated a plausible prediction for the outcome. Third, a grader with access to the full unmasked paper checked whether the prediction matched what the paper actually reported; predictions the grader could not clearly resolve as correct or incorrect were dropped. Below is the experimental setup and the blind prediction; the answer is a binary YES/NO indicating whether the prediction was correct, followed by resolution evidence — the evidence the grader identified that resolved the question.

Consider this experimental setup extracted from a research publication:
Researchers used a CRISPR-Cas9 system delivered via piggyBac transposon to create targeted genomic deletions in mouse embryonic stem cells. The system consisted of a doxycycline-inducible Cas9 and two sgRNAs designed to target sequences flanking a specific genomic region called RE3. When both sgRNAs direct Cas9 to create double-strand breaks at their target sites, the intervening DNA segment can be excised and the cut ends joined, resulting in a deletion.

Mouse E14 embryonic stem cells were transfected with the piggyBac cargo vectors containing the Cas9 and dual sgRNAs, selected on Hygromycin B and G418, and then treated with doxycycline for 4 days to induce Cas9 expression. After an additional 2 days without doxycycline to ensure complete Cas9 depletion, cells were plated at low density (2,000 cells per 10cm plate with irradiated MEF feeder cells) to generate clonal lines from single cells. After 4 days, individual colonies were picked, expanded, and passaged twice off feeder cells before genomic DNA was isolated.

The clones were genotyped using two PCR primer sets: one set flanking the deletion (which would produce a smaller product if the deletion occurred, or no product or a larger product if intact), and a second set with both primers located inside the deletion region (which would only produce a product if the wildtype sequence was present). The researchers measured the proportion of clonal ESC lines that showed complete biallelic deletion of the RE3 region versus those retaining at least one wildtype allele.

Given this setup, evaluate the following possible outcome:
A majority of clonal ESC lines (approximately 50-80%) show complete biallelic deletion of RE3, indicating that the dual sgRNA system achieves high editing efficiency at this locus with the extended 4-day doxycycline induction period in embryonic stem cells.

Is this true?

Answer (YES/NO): NO